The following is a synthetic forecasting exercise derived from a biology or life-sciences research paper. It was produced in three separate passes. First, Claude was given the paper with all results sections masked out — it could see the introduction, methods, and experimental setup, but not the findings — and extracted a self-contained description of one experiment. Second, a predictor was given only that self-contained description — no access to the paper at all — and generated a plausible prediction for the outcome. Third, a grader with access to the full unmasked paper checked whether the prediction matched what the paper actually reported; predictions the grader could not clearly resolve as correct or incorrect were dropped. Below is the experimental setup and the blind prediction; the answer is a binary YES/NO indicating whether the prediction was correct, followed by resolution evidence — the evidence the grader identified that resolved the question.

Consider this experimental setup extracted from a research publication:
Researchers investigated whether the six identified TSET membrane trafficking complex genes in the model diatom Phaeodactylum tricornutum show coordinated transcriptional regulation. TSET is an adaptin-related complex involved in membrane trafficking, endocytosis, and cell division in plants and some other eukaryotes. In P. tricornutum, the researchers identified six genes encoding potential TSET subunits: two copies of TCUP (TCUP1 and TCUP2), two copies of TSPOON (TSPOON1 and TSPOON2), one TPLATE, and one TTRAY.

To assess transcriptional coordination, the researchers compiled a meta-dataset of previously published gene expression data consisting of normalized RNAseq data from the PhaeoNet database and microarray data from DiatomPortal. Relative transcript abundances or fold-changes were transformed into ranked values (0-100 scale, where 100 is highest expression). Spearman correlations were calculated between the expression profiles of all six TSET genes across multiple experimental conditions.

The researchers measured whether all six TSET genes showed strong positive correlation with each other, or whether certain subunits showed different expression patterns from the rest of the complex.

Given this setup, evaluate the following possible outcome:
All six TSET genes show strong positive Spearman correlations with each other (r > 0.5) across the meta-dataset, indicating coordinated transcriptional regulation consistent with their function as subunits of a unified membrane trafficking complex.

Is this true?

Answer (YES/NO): NO